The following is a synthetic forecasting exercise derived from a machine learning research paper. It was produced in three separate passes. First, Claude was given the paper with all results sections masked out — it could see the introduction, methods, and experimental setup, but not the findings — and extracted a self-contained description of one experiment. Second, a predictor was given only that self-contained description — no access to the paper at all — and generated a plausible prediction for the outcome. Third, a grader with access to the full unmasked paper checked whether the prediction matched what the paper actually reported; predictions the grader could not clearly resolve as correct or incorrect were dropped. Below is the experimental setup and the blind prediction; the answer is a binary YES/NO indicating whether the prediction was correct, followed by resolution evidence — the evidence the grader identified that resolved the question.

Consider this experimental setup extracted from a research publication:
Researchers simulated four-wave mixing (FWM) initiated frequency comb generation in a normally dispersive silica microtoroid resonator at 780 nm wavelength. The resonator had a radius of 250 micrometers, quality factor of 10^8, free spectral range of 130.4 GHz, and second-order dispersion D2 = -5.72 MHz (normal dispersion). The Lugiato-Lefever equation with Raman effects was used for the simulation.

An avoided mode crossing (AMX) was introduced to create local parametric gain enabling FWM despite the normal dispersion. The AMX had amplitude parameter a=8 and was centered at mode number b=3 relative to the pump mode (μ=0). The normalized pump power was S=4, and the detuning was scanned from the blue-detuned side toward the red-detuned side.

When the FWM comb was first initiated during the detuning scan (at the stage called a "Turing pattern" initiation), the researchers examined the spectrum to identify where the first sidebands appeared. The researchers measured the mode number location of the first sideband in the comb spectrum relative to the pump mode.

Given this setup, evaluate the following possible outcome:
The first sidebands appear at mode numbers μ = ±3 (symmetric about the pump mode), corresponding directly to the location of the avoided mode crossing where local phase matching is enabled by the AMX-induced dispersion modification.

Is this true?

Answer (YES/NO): YES